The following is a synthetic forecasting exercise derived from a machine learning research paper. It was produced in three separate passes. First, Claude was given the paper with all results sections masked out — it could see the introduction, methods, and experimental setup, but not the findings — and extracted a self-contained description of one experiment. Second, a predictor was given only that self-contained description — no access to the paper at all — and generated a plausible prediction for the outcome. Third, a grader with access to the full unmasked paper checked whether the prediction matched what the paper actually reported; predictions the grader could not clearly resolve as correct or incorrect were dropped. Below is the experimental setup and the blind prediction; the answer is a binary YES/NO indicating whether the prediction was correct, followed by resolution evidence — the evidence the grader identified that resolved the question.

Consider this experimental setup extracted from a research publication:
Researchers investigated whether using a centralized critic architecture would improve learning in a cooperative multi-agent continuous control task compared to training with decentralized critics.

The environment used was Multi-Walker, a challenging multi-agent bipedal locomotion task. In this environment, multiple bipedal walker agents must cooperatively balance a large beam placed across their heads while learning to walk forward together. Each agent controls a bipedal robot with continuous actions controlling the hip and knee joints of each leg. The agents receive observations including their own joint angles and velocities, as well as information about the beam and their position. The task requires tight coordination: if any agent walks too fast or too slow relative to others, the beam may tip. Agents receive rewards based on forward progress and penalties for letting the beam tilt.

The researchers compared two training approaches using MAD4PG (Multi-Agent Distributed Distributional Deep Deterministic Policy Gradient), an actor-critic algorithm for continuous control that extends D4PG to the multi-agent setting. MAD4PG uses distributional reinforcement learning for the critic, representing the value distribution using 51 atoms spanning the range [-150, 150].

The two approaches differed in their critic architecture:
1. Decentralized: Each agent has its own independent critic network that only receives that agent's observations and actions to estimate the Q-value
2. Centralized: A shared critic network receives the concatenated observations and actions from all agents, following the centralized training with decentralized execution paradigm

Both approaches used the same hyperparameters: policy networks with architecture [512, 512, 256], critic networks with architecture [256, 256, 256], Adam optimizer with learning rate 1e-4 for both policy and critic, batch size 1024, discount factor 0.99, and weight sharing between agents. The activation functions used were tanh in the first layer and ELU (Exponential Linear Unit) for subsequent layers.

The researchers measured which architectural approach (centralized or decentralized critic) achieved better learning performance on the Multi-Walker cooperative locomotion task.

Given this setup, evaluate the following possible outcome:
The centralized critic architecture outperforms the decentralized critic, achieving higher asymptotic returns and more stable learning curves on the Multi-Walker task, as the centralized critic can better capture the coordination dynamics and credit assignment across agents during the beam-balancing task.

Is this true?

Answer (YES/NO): NO